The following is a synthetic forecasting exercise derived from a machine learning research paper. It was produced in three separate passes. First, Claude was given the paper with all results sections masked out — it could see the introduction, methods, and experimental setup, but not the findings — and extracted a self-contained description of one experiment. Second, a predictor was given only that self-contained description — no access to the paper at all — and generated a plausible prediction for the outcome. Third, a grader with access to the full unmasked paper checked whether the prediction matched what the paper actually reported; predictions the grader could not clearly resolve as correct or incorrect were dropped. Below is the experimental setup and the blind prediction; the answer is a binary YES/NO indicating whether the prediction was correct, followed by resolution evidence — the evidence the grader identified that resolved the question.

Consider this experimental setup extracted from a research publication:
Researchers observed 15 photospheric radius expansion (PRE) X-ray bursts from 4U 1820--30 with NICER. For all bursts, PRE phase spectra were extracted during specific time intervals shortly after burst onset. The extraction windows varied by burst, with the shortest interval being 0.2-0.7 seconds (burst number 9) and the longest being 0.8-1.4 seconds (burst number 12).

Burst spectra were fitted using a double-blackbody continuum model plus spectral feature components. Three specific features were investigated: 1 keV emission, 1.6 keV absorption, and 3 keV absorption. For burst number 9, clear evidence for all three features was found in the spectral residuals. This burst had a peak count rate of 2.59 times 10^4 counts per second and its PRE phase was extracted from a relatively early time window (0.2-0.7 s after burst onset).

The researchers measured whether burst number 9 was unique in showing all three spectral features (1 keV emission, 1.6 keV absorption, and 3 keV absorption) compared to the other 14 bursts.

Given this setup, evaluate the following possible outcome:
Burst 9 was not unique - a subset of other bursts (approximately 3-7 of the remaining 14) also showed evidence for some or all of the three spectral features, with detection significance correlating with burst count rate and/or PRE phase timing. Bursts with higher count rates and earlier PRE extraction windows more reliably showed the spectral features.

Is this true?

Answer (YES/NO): NO